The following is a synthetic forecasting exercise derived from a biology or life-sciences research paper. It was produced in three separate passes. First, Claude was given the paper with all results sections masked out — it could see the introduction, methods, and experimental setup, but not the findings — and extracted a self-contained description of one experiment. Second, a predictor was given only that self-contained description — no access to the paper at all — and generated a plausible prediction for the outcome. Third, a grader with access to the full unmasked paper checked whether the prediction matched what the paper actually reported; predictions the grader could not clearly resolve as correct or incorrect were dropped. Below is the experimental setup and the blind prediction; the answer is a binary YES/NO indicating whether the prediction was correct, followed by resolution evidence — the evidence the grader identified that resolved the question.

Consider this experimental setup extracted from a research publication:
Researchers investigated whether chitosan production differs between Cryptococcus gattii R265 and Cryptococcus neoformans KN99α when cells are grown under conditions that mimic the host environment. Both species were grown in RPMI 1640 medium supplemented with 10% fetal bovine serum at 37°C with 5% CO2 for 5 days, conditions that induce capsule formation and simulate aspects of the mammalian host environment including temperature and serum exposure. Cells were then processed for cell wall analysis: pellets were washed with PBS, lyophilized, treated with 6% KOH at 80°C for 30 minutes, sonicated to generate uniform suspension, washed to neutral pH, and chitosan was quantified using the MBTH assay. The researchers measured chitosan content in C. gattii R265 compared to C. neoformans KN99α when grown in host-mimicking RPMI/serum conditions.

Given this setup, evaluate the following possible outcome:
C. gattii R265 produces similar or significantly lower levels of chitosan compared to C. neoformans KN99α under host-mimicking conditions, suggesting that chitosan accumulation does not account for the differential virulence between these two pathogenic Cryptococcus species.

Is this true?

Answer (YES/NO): NO